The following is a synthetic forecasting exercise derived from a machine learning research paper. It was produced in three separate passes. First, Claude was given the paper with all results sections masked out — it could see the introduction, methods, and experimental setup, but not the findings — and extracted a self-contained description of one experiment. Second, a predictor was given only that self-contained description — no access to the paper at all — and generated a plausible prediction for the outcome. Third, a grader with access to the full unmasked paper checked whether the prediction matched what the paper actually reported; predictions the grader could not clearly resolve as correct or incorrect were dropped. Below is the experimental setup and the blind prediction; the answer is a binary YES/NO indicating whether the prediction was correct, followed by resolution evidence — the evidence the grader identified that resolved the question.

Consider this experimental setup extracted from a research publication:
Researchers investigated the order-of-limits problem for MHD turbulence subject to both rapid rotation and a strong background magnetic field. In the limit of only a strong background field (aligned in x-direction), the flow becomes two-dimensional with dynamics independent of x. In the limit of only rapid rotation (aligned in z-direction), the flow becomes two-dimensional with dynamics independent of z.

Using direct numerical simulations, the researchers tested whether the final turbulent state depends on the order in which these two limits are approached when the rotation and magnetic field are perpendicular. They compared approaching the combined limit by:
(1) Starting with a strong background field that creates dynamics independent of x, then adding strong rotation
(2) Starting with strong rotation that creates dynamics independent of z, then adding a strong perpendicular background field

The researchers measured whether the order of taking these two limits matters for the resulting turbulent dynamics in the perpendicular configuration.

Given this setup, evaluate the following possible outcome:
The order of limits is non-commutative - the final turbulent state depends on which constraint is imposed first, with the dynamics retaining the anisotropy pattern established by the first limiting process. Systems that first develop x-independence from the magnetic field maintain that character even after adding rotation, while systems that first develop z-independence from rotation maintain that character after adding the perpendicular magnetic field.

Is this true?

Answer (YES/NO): YES